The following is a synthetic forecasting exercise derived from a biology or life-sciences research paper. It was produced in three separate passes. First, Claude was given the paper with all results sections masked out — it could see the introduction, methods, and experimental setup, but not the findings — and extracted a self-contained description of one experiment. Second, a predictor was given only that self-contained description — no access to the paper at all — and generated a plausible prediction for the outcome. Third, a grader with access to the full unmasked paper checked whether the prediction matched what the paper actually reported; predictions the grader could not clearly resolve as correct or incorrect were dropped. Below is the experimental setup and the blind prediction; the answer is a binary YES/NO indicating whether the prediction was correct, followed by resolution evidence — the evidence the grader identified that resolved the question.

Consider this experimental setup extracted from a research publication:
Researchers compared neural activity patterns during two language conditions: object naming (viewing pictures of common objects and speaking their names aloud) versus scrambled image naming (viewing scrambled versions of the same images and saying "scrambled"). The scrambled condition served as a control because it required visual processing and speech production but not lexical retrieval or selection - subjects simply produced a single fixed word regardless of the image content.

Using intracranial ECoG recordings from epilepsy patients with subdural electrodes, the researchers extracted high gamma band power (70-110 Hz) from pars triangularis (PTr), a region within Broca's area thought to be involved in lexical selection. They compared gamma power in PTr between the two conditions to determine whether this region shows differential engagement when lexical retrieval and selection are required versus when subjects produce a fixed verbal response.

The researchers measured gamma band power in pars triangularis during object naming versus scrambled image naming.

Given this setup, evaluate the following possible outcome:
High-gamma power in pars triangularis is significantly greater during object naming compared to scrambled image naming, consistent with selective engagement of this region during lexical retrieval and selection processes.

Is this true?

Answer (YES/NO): YES